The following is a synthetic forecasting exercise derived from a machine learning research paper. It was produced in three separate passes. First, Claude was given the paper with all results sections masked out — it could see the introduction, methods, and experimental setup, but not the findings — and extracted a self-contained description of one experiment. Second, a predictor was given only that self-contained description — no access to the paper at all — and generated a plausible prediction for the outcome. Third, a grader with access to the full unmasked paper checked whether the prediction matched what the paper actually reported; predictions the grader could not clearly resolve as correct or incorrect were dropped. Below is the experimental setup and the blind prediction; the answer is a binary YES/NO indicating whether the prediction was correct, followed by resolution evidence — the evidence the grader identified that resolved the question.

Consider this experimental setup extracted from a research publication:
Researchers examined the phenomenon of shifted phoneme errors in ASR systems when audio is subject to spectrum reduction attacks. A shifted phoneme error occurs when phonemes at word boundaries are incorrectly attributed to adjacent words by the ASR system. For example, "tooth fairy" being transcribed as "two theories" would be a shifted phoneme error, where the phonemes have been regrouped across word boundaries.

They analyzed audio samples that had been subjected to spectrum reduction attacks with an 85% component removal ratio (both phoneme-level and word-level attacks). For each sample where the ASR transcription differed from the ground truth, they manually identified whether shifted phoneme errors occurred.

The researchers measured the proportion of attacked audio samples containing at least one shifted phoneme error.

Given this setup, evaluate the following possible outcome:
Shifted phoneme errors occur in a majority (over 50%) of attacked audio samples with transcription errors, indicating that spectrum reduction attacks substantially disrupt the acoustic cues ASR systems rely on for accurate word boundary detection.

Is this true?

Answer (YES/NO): NO